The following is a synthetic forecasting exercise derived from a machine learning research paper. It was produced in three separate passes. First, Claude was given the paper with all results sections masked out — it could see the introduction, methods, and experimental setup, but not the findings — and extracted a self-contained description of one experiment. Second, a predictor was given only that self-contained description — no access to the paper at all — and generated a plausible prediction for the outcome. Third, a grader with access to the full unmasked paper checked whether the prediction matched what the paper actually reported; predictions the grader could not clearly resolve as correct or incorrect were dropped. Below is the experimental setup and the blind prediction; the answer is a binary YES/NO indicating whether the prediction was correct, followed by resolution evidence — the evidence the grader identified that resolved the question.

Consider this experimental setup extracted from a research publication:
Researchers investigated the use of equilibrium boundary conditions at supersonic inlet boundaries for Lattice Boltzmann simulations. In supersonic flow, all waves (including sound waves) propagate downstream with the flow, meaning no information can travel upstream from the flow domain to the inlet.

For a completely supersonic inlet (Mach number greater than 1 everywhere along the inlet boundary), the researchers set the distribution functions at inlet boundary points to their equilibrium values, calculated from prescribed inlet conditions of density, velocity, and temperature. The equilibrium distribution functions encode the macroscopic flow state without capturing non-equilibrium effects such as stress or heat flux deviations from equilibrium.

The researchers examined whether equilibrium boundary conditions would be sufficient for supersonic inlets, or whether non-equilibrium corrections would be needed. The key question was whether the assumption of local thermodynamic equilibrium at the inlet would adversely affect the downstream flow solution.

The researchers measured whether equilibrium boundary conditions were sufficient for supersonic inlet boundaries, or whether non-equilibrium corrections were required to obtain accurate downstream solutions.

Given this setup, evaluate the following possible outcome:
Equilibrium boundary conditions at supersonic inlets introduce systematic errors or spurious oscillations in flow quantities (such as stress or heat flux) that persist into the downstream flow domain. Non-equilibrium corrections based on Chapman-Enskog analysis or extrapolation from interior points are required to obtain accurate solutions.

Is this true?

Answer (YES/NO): NO